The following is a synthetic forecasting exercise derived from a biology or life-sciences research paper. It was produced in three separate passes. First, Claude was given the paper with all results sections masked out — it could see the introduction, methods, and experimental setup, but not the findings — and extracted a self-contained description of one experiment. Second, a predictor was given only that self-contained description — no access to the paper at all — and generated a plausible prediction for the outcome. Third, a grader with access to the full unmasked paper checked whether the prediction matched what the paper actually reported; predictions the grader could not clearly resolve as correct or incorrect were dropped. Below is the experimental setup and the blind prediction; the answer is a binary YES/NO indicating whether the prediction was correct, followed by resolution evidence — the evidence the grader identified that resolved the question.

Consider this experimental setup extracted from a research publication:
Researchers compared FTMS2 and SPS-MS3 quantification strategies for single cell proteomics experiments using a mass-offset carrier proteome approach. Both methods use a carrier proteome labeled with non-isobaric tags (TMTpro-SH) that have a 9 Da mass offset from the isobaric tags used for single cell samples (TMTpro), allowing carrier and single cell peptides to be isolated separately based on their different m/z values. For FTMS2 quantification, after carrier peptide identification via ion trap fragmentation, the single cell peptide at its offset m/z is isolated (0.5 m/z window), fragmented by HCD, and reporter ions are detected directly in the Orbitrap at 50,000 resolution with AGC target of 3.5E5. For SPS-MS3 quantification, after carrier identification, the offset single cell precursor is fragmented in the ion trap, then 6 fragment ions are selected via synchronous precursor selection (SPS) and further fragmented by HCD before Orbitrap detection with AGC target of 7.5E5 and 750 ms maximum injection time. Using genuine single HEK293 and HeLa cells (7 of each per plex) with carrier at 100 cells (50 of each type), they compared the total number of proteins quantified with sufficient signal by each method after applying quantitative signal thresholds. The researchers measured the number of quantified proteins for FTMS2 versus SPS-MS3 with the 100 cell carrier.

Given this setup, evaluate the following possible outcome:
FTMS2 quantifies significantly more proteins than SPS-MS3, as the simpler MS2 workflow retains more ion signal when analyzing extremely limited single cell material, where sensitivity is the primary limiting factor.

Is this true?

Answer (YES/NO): YES